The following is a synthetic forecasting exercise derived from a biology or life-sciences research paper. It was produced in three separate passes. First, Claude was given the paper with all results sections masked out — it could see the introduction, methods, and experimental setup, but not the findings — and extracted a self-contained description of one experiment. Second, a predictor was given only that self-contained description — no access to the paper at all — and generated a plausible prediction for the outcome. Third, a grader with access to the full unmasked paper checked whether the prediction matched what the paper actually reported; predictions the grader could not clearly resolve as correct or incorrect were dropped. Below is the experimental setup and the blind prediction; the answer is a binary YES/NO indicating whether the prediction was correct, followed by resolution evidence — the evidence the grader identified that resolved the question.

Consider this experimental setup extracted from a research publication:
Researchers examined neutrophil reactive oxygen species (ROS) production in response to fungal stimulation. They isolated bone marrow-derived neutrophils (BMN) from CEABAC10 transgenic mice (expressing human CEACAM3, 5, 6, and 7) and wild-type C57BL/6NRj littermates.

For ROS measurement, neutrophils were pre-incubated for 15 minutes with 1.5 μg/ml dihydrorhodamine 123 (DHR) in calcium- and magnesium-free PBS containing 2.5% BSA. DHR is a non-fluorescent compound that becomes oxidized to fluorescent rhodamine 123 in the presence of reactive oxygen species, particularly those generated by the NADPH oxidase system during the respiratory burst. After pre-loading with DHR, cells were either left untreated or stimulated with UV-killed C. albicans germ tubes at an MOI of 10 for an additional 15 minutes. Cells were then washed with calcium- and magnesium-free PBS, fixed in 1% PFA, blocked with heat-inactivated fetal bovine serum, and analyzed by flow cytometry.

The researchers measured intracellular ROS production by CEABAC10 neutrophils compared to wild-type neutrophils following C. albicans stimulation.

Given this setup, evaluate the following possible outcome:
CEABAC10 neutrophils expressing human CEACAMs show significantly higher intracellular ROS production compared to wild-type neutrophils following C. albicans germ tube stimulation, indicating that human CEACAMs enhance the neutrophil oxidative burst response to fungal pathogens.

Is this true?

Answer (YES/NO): NO